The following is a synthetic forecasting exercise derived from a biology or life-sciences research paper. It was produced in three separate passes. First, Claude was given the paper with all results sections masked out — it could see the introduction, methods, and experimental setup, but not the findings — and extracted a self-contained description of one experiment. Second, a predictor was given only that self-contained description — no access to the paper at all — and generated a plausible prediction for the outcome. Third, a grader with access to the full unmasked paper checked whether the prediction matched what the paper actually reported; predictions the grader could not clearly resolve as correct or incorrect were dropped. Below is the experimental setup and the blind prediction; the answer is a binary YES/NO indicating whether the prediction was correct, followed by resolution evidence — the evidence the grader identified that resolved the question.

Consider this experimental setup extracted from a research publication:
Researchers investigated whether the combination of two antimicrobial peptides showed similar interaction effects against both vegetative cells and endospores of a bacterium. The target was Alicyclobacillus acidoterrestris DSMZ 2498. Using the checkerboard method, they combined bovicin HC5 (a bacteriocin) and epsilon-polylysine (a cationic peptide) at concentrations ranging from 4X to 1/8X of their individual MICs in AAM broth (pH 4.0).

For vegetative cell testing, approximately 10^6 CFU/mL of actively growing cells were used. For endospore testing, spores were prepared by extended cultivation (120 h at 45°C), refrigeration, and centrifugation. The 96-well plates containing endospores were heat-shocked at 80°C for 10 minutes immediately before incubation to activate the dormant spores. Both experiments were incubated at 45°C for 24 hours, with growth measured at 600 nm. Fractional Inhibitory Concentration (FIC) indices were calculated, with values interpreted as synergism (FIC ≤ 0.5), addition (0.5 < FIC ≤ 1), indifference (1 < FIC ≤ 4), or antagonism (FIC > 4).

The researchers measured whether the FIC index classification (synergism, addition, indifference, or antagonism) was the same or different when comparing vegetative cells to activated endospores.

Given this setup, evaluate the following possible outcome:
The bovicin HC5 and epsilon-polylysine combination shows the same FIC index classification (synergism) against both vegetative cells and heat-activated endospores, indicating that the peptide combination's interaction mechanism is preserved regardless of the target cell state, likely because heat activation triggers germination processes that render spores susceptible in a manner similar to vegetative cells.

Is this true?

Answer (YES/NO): NO